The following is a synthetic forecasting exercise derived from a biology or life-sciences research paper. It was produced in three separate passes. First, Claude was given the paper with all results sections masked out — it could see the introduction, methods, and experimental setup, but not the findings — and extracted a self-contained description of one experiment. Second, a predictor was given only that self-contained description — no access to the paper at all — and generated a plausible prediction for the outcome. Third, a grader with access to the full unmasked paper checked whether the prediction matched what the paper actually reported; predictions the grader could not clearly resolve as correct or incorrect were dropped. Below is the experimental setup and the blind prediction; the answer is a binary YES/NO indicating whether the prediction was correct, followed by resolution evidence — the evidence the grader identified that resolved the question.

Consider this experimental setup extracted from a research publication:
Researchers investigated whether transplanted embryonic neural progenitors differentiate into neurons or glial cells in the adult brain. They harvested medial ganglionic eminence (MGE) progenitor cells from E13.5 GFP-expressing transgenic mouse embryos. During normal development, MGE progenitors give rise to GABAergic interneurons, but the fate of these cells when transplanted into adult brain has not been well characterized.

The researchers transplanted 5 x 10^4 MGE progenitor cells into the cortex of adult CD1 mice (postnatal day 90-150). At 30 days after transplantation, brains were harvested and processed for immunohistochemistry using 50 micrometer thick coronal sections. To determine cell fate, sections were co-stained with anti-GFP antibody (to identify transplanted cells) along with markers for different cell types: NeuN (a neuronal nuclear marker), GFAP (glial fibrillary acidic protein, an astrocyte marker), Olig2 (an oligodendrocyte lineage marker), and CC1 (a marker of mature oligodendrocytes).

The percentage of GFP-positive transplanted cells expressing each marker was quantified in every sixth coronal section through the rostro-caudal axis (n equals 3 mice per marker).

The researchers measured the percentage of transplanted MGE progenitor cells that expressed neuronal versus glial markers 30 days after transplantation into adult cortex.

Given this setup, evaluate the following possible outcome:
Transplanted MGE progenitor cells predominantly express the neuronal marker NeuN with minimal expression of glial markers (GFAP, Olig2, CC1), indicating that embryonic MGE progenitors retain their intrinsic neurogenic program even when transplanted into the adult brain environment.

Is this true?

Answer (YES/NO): YES